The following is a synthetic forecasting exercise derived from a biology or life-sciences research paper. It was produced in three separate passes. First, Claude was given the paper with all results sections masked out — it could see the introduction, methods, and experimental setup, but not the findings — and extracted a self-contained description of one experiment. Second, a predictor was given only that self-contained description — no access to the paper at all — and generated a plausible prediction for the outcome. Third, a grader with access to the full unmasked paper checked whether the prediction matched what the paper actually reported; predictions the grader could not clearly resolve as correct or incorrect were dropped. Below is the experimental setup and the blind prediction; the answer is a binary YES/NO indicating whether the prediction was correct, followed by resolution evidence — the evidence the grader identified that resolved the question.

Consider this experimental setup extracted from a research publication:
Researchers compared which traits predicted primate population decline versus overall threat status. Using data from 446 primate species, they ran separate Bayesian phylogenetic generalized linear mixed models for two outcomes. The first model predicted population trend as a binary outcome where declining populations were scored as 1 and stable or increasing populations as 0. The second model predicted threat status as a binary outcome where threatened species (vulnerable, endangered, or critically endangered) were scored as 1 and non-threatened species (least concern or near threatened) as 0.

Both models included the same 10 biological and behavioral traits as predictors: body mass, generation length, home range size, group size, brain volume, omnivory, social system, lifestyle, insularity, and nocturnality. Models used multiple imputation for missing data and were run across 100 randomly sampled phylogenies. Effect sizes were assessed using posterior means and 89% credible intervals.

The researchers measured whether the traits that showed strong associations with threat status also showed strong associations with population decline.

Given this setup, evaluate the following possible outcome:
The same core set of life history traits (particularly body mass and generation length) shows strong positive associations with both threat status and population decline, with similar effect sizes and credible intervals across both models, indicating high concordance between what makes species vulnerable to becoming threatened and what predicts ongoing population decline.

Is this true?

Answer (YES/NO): NO